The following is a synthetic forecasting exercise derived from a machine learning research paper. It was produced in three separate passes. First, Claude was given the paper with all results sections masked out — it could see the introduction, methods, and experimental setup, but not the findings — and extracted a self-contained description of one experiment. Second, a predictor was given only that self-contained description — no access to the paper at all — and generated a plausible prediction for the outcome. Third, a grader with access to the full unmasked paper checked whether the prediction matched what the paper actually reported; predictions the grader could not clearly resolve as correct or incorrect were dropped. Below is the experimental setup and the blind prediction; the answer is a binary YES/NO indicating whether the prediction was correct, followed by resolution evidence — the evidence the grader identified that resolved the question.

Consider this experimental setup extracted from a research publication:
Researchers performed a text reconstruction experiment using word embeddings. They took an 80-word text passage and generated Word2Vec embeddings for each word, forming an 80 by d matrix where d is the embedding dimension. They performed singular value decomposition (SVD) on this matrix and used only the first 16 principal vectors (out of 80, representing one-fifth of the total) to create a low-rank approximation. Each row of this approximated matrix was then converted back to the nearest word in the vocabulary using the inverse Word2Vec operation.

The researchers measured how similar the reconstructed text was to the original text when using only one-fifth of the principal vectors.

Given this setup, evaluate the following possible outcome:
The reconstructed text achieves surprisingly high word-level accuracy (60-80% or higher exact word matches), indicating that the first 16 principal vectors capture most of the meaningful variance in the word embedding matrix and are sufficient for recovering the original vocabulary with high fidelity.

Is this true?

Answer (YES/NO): YES